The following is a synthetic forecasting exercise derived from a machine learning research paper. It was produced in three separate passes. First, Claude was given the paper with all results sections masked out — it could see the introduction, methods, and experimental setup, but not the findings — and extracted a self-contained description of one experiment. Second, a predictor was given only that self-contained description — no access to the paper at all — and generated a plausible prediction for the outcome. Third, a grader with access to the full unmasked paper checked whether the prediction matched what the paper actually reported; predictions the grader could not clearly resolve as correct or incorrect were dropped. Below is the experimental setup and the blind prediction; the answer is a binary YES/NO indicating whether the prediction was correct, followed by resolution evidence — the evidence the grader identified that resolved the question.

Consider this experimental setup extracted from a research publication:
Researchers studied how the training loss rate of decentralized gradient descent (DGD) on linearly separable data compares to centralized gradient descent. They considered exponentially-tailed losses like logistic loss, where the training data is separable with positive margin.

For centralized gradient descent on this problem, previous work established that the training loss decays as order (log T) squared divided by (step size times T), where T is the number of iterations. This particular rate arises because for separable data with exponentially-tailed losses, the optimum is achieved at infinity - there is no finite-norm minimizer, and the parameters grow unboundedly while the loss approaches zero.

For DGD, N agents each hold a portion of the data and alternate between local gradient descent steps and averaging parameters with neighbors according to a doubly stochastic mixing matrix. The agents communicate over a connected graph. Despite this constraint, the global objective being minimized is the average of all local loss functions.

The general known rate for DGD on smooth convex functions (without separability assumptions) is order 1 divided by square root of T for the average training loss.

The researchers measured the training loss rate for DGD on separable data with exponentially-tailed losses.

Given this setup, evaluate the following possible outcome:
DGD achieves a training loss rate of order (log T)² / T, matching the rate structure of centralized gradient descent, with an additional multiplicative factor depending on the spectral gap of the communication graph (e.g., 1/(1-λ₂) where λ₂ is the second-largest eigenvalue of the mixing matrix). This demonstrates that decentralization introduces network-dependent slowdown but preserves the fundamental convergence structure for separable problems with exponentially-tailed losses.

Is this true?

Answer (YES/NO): NO